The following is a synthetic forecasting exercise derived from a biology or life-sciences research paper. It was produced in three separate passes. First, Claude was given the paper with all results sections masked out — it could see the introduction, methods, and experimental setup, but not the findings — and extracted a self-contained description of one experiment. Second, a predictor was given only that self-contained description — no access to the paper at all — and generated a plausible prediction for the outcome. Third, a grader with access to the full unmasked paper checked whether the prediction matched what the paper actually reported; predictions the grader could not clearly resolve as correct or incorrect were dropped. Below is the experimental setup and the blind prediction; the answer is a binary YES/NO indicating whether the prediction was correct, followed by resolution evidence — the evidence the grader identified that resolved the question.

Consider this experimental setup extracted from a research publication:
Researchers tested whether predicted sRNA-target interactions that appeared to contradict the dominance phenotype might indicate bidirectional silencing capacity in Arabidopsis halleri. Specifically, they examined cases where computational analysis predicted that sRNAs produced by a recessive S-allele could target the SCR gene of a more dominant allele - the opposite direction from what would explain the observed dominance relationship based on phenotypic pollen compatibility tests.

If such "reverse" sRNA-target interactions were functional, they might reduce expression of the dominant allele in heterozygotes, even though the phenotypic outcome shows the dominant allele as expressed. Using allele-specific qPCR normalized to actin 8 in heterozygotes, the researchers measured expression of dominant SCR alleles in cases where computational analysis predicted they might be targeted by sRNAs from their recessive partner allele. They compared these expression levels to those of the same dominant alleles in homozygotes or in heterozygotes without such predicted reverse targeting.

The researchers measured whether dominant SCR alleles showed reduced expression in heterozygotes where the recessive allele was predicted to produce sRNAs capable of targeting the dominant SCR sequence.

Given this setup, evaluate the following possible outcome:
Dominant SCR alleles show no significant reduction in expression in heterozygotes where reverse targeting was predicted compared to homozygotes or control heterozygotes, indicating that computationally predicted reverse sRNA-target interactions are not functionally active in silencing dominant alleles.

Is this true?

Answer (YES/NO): YES